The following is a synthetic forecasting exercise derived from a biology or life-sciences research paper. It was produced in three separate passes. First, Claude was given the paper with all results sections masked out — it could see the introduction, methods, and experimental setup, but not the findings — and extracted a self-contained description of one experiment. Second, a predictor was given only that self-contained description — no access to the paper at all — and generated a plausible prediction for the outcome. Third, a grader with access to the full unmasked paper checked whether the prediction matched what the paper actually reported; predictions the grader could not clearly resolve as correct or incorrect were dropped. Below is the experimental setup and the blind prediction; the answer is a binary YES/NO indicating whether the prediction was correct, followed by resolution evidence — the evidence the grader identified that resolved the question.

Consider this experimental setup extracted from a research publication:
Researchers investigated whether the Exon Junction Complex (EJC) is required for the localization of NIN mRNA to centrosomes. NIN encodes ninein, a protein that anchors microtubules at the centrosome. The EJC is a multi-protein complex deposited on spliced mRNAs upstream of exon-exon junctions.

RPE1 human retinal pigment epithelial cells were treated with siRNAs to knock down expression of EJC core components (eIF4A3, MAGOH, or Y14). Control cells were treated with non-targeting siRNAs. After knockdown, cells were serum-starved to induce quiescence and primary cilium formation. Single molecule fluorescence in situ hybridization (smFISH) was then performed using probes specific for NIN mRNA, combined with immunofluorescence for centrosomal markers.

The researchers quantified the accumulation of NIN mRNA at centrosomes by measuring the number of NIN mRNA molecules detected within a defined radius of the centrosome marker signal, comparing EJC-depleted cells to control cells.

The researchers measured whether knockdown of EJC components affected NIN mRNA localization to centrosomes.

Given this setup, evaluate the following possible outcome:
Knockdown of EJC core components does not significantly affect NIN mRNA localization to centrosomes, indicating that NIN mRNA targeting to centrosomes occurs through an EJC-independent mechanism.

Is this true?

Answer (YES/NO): NO